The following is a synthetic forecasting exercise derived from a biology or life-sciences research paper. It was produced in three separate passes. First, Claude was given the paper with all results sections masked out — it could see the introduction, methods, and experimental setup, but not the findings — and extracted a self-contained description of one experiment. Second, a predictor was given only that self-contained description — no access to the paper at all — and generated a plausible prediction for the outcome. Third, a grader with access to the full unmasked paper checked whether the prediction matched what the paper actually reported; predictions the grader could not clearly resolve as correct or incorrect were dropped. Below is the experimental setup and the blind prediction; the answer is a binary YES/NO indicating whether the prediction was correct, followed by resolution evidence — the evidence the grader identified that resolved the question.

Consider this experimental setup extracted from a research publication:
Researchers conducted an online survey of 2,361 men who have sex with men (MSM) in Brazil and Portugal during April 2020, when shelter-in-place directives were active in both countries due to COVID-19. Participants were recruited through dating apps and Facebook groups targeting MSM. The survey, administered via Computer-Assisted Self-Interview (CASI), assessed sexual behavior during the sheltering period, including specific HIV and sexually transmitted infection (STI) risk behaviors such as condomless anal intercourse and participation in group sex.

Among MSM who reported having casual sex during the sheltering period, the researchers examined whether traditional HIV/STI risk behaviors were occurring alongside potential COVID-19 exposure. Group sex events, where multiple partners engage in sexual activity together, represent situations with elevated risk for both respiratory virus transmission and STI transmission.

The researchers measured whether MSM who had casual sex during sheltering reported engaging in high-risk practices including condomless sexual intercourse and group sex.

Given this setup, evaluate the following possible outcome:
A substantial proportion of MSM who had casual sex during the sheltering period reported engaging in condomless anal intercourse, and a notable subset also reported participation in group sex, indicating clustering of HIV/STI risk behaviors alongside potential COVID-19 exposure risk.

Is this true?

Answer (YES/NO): YES